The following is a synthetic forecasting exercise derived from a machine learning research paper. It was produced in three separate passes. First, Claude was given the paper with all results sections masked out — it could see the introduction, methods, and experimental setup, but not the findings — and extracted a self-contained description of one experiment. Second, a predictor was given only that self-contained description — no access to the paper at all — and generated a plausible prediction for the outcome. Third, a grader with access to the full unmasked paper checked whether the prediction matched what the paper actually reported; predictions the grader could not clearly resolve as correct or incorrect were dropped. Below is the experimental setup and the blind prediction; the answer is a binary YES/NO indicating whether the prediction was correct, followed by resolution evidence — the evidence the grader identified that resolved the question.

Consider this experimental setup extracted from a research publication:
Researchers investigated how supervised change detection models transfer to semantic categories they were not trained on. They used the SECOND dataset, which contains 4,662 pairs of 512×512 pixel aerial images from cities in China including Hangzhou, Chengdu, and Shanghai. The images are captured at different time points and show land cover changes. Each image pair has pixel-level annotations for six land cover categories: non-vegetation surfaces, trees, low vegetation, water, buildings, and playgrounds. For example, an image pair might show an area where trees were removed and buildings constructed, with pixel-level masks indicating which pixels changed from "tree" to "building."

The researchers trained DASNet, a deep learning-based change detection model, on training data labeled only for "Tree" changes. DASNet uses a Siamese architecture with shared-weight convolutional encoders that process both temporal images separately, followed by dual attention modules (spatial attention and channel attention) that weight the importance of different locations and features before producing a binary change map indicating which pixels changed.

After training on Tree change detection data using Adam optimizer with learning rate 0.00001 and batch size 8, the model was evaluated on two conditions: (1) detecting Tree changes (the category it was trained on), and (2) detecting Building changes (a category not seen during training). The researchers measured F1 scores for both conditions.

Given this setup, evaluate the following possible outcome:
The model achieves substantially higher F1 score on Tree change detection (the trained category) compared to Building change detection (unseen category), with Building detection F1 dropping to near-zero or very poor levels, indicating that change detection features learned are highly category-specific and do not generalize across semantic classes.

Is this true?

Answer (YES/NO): YES